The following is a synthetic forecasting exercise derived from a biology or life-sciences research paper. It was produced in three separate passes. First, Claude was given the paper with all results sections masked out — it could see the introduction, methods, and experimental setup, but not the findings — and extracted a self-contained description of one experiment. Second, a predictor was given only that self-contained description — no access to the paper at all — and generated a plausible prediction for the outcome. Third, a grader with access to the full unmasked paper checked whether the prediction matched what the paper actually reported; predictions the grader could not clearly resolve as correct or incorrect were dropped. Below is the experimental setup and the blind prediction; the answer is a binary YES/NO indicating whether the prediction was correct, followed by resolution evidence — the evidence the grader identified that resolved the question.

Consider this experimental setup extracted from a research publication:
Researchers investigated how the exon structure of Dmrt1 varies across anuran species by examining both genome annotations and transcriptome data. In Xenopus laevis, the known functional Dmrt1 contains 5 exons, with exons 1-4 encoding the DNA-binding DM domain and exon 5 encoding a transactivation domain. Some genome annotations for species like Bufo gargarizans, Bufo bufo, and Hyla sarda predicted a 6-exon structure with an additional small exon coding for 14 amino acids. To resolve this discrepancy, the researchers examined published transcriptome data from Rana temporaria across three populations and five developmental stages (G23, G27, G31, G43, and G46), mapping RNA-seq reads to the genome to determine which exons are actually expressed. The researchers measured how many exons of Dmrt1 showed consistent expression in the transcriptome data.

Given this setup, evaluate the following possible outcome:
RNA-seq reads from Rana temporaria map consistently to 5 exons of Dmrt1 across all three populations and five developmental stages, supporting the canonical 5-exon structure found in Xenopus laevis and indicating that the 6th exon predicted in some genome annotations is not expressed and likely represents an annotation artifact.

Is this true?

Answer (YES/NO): YES